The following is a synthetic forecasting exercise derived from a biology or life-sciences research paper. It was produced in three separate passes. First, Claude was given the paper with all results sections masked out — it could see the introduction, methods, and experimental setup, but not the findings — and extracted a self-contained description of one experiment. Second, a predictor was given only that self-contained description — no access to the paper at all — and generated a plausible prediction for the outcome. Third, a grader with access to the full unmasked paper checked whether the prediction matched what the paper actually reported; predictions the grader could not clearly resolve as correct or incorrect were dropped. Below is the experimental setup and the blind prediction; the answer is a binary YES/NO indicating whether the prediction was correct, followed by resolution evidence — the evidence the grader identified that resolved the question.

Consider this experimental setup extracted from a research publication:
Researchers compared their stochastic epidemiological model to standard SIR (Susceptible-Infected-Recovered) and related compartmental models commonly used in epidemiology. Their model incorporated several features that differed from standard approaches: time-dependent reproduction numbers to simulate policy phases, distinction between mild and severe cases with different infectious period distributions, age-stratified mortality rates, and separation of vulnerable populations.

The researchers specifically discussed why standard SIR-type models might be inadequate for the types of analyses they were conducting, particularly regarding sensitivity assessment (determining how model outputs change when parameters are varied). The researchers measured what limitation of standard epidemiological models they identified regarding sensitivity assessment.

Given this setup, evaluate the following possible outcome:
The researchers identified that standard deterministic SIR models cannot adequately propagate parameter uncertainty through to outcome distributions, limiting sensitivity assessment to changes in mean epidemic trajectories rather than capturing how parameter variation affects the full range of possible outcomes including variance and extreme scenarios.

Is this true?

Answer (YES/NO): NO